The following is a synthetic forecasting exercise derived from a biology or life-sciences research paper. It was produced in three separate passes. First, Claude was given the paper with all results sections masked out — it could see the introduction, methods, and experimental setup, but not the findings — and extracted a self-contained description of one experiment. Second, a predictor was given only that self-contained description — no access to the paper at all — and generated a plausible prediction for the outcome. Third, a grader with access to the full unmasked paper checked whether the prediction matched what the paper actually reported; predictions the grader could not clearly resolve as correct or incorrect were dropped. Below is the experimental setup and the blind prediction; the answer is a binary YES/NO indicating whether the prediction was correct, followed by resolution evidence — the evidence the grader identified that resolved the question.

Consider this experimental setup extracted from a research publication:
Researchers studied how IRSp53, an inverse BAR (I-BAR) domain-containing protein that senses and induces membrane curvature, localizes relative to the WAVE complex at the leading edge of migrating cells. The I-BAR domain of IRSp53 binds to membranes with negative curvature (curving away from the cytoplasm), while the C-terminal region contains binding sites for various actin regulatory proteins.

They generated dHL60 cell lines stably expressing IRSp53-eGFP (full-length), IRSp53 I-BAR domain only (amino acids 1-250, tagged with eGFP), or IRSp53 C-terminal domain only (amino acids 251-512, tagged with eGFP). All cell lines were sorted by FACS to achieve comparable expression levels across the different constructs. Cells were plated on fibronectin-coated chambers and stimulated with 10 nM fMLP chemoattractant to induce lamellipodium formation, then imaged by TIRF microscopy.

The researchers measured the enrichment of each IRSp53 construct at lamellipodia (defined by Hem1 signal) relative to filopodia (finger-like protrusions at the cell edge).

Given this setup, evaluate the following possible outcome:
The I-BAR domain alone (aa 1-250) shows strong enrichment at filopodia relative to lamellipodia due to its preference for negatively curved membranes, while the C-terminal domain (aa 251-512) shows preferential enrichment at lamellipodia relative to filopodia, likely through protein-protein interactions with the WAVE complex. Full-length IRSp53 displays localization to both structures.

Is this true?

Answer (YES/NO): NO